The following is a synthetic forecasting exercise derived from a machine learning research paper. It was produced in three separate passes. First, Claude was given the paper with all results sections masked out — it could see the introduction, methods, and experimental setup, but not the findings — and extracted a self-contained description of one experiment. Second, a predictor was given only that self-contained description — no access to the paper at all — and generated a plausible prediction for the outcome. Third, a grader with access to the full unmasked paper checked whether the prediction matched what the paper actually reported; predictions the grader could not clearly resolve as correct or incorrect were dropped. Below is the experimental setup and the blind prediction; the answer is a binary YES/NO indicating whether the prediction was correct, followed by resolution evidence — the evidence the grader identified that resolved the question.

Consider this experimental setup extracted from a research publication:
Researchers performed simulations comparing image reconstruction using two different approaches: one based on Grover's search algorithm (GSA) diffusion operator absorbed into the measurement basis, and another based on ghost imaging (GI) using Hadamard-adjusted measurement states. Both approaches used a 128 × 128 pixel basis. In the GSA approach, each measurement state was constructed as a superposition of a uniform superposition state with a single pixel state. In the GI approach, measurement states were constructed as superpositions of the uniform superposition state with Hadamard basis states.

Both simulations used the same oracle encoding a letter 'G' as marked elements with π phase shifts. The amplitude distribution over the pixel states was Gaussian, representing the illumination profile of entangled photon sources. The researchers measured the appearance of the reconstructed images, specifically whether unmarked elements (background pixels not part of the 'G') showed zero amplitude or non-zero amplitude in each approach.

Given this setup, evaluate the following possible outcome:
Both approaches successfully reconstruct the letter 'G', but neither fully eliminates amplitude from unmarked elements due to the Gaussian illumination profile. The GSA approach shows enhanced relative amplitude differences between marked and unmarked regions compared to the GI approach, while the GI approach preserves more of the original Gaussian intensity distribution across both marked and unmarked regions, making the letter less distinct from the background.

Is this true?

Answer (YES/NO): NO